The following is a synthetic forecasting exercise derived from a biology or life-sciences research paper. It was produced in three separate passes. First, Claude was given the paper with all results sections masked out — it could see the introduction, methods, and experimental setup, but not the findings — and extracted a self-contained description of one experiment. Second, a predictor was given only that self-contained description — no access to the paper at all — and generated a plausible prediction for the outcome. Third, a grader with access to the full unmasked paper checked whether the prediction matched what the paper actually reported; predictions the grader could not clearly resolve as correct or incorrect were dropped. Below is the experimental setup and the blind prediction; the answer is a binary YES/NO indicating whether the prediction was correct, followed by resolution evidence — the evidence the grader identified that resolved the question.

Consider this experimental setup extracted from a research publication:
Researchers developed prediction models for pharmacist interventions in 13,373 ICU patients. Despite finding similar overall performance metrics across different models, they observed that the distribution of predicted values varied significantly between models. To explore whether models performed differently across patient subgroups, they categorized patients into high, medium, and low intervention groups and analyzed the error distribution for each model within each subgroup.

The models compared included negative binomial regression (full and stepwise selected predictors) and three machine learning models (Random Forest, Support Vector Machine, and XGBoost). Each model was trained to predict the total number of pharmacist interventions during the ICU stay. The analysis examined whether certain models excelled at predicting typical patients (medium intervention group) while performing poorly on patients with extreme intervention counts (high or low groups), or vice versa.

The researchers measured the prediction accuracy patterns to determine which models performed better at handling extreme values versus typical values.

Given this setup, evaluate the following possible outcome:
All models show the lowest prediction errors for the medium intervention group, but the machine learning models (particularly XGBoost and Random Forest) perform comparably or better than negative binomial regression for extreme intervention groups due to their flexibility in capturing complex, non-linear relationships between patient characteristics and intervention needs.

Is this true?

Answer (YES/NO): NO